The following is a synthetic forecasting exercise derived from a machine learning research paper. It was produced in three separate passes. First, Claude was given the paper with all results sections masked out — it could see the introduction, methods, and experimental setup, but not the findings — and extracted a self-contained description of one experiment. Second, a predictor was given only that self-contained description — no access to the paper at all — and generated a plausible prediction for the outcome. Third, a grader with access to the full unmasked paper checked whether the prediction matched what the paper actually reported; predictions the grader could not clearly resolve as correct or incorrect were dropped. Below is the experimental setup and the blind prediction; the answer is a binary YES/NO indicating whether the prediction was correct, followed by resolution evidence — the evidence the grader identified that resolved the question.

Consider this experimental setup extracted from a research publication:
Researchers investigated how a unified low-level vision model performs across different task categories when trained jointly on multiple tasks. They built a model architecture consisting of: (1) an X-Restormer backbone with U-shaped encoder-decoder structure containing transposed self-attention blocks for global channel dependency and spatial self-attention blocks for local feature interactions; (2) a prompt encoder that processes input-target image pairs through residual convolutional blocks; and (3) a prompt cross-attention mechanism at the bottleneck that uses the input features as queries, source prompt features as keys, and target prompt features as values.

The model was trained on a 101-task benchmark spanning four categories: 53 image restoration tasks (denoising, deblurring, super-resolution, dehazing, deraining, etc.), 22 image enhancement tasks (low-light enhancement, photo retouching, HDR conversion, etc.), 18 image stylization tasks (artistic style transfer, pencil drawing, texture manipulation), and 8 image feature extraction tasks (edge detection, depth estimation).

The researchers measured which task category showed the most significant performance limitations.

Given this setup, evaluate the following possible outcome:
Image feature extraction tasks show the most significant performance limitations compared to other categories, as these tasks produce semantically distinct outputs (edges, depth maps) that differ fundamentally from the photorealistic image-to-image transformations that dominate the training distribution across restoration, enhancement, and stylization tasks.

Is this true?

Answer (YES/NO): YES